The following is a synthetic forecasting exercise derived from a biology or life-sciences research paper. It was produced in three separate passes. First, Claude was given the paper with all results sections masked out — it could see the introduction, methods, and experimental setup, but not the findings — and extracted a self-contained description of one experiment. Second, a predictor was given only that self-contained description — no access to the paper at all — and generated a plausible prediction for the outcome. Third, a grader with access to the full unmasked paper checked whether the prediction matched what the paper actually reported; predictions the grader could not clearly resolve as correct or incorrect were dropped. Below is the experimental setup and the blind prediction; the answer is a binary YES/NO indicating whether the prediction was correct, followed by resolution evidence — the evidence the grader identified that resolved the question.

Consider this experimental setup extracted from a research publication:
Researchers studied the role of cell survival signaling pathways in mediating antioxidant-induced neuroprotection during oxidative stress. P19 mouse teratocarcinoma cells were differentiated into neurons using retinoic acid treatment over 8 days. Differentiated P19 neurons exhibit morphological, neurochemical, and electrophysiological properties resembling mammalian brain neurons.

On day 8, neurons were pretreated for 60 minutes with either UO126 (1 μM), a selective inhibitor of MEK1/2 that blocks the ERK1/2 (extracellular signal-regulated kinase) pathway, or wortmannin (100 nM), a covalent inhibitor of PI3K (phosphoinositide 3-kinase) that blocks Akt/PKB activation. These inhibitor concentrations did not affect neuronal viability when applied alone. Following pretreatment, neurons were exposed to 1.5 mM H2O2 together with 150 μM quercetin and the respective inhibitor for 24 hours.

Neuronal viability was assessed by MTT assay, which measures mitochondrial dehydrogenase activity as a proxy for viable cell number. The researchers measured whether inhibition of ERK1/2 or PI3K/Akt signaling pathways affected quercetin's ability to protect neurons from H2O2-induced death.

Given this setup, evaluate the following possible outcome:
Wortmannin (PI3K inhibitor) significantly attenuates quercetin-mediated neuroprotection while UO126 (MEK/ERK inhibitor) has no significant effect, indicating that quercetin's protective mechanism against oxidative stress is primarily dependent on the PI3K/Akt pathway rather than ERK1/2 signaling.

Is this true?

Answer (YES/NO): NO